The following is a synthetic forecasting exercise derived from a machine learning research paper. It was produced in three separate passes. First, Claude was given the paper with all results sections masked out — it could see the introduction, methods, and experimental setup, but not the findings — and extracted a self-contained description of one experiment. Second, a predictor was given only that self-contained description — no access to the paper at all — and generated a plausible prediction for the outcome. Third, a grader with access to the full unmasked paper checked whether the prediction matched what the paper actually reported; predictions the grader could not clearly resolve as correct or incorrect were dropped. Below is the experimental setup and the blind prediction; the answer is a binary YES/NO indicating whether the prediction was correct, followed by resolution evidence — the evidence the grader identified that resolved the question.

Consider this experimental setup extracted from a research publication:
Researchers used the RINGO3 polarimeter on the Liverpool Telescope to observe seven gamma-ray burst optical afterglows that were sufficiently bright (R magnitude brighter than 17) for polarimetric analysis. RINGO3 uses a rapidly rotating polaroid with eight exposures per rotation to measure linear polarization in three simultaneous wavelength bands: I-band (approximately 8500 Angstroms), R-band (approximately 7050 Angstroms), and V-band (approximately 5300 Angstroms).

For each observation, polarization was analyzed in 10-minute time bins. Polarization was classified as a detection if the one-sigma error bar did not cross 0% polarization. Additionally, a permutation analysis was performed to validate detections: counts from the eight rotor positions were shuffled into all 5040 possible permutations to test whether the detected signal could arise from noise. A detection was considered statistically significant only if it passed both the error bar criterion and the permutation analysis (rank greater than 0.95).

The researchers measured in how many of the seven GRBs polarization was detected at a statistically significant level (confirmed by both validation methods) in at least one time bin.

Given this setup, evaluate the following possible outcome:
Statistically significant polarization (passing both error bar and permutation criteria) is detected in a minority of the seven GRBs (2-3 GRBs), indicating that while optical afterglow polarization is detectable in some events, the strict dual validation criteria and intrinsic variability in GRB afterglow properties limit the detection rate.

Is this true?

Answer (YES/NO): YES